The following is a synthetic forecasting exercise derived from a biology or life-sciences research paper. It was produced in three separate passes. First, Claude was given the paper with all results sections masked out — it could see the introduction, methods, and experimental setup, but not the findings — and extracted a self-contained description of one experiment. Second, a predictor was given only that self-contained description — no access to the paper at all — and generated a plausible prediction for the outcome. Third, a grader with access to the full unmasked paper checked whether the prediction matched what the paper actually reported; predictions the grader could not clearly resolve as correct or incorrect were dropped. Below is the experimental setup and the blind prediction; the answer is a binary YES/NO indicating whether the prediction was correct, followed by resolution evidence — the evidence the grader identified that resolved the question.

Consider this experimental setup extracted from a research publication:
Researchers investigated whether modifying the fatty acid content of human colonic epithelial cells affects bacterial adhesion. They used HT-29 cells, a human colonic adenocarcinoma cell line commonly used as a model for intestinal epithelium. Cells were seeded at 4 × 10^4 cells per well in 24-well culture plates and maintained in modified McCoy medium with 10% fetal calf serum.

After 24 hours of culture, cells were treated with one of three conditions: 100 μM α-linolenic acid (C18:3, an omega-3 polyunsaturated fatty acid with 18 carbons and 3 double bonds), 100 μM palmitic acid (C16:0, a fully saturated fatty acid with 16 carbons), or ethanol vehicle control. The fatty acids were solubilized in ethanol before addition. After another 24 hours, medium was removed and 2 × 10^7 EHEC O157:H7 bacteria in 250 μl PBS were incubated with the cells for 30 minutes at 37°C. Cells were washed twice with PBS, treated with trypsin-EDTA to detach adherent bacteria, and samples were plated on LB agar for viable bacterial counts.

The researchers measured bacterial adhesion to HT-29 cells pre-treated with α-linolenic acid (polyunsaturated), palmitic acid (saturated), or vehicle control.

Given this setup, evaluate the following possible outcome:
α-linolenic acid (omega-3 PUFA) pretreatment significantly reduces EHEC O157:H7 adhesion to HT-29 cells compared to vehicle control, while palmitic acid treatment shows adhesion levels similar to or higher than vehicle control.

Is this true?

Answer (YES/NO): YES